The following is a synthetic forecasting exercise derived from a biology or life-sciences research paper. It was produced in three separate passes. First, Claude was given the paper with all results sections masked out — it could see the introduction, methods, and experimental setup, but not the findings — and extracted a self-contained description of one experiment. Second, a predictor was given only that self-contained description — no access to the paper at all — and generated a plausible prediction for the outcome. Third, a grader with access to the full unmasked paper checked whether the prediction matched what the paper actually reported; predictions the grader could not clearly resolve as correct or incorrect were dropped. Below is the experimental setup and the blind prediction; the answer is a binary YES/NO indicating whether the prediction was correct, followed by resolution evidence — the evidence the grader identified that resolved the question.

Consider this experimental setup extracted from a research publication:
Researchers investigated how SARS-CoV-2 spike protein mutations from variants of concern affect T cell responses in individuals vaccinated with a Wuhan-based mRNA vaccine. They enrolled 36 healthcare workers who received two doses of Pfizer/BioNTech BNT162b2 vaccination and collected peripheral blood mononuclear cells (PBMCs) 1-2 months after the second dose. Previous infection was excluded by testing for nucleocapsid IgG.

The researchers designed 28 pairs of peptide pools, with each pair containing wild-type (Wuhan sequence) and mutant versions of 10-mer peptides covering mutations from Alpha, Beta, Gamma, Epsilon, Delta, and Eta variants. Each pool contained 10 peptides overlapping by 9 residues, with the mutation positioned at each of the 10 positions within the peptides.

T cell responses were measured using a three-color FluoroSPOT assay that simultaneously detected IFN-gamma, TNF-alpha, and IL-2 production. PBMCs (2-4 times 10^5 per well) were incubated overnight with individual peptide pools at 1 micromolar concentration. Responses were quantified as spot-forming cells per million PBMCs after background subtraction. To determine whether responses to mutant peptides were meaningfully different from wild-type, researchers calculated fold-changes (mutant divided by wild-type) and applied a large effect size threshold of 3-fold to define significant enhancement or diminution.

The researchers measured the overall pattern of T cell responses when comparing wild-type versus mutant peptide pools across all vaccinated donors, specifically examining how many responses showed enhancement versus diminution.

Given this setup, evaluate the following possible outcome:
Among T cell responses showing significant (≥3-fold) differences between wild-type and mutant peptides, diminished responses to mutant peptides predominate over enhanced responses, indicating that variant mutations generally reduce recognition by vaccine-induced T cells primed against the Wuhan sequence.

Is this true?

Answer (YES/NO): YES